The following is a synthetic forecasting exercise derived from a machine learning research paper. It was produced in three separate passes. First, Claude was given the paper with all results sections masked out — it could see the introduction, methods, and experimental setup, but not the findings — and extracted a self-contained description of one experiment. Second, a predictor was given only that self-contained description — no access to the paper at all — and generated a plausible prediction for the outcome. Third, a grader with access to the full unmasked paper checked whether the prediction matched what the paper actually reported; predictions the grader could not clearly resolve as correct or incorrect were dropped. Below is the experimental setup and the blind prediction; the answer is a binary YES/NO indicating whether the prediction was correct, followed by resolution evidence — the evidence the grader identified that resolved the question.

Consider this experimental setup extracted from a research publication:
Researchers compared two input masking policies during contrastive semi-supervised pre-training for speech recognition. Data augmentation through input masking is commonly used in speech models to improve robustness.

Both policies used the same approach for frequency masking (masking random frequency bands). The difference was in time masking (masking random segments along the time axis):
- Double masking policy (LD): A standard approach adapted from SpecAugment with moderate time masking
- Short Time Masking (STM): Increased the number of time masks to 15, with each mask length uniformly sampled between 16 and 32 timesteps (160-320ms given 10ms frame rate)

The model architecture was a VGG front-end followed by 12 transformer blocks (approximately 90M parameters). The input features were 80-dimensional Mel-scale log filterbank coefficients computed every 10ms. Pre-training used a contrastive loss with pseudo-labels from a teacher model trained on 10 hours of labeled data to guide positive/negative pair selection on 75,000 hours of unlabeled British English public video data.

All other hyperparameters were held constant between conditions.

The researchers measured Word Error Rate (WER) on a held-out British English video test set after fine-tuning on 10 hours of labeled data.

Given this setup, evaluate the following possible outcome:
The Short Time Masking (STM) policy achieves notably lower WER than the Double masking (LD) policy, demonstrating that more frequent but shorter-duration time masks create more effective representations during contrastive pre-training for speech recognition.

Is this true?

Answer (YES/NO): YES